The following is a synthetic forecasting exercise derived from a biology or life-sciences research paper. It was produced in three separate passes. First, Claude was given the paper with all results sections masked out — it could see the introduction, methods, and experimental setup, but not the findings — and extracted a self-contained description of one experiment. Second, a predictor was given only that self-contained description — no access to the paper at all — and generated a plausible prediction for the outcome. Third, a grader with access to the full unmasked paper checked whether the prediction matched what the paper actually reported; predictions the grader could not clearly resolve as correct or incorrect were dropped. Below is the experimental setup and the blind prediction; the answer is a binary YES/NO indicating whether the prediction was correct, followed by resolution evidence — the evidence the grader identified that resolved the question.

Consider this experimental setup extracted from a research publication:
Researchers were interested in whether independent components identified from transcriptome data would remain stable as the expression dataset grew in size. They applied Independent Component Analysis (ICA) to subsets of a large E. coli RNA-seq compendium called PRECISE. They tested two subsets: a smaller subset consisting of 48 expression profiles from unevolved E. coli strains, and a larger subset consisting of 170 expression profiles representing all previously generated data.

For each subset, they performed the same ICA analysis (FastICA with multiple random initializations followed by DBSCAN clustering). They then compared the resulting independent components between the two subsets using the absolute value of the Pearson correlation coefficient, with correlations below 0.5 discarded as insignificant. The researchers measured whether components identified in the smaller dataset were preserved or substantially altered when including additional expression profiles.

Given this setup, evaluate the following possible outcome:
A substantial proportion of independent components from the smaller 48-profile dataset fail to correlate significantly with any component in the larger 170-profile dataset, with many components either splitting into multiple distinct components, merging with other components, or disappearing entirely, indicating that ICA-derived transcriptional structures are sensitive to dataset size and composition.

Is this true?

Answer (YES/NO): NO